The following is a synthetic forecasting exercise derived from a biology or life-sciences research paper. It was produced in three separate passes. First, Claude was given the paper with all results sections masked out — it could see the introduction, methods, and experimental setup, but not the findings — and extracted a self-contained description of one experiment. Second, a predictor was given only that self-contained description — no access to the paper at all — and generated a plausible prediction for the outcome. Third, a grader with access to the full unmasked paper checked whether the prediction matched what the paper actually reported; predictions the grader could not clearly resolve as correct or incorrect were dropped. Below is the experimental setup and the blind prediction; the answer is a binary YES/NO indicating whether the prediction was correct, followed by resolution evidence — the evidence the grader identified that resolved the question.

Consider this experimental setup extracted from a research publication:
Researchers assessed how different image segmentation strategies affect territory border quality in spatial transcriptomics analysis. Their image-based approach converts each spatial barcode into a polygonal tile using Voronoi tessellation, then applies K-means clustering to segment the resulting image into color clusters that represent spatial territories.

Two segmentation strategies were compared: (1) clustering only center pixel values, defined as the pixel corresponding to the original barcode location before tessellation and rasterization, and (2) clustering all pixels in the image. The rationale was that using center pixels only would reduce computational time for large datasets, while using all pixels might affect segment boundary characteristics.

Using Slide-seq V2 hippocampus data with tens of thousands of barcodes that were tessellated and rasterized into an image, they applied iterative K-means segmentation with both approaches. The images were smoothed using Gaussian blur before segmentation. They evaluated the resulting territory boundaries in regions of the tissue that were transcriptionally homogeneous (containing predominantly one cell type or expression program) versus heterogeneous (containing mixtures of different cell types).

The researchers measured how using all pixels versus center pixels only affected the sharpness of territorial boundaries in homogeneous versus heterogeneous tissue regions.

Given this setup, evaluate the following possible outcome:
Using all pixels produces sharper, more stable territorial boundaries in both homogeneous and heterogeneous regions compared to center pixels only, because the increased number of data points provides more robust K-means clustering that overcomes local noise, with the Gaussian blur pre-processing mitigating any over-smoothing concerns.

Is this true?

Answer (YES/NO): NO